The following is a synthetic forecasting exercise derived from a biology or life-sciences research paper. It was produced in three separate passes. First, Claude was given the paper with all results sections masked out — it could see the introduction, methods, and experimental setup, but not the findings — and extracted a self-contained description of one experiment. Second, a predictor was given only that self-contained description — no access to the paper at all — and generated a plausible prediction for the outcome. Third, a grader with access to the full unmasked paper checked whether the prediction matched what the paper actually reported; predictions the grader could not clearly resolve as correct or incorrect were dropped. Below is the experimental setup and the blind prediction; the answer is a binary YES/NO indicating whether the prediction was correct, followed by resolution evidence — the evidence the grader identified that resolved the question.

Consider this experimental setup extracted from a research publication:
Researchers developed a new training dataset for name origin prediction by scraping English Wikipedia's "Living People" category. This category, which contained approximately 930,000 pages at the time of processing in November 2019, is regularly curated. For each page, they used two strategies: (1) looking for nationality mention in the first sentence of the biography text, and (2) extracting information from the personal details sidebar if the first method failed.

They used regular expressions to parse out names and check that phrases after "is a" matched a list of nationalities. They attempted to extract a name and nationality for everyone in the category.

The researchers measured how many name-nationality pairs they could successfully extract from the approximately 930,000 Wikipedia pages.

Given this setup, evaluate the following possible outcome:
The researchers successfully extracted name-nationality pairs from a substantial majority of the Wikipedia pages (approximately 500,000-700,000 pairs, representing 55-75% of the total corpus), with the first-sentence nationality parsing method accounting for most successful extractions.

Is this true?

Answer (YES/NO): NO